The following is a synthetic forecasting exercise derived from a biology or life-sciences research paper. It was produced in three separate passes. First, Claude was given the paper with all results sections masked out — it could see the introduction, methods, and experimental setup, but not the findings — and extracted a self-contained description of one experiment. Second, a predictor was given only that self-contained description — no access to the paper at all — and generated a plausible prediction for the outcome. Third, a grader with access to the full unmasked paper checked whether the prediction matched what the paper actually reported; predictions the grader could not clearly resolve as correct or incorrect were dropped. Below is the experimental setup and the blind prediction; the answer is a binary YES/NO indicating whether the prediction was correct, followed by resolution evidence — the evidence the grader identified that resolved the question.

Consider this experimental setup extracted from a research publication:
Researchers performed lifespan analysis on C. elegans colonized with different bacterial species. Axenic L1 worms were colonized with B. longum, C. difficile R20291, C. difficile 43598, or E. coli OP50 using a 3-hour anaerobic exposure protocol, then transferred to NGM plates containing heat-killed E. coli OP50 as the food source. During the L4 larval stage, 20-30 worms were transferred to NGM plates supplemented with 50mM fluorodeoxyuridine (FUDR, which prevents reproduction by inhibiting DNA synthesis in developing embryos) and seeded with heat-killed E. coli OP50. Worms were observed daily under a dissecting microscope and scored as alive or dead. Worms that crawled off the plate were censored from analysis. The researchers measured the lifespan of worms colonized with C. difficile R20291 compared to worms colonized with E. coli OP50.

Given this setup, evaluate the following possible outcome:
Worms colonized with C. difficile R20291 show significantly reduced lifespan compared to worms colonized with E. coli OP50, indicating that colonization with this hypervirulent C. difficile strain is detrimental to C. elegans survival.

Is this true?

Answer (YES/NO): YES